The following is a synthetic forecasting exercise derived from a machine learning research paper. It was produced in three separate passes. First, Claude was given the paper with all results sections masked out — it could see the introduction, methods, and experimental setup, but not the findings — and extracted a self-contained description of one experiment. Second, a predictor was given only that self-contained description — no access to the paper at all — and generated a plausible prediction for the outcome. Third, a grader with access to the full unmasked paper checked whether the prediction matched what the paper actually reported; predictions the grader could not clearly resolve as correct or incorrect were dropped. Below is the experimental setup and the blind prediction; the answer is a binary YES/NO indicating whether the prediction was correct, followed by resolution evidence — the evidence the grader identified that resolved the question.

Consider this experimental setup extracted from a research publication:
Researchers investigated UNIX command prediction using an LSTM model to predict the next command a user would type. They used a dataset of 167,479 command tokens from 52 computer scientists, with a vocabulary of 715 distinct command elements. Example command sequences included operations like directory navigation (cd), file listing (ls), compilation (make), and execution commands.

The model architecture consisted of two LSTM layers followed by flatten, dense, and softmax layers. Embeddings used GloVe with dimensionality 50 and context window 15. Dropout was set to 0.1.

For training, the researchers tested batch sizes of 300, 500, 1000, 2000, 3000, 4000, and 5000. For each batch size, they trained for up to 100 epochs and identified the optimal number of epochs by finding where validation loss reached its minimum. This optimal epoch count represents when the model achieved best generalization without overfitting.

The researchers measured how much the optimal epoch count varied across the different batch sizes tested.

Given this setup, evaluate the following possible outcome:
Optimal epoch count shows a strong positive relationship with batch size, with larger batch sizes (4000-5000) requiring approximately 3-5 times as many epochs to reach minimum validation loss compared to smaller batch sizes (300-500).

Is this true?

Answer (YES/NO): NO